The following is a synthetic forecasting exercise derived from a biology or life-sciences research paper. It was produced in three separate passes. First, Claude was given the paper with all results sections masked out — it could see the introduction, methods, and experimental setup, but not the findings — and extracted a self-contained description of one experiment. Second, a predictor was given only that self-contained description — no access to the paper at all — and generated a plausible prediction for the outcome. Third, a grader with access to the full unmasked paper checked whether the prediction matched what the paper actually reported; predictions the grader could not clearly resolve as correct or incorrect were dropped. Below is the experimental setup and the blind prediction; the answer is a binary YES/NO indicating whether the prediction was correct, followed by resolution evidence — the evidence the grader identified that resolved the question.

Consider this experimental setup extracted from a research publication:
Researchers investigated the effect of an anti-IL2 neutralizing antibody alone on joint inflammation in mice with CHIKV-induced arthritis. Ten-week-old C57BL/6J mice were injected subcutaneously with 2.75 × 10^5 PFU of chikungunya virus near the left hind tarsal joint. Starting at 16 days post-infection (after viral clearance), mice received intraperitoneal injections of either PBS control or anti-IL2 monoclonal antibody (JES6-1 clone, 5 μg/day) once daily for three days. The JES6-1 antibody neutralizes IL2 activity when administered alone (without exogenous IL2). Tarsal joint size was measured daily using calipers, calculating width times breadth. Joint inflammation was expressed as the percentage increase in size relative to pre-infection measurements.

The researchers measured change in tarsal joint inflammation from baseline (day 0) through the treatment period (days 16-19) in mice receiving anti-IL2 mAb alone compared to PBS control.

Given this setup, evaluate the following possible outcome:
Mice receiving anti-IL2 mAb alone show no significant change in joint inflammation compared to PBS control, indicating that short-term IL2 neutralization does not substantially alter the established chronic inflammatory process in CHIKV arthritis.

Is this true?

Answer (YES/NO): NO